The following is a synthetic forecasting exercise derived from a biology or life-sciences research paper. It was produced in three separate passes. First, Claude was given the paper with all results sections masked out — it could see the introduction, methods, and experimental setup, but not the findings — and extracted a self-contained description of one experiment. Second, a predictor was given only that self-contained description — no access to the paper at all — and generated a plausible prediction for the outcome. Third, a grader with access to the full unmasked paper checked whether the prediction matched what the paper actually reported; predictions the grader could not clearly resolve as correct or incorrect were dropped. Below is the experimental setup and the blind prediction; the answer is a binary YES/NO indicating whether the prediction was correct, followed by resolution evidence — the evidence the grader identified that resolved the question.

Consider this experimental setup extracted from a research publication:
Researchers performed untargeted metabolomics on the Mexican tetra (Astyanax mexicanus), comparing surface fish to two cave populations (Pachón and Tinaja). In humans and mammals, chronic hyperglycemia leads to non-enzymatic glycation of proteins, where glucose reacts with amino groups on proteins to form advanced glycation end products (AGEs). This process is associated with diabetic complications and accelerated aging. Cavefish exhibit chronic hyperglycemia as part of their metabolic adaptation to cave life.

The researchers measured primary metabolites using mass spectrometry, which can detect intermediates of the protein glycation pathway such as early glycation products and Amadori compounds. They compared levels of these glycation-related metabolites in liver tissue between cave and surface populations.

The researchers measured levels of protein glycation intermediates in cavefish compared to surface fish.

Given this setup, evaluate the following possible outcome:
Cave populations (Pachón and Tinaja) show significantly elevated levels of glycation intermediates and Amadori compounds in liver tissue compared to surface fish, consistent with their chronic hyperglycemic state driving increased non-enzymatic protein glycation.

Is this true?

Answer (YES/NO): NO